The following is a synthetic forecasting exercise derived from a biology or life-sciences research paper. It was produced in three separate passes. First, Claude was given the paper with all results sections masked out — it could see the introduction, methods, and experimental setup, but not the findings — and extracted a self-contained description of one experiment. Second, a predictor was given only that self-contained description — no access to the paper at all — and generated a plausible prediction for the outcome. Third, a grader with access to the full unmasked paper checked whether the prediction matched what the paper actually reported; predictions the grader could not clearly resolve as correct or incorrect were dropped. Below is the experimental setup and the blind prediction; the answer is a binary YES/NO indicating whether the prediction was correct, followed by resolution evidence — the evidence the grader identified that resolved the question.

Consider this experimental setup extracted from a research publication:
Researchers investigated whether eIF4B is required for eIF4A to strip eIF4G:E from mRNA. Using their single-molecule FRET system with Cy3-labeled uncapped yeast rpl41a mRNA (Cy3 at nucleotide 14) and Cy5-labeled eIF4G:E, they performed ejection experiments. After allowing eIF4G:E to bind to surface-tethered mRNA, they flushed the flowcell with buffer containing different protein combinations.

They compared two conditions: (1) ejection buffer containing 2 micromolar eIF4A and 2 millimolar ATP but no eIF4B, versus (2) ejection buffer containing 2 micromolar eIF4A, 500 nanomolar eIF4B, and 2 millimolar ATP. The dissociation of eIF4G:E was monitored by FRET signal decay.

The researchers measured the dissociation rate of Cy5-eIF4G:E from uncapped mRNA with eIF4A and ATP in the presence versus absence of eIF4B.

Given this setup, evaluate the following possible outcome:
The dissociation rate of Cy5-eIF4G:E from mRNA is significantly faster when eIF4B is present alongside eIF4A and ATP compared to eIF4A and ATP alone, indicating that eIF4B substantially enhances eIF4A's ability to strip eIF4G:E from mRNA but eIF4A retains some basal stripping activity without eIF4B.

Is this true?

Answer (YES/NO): NO